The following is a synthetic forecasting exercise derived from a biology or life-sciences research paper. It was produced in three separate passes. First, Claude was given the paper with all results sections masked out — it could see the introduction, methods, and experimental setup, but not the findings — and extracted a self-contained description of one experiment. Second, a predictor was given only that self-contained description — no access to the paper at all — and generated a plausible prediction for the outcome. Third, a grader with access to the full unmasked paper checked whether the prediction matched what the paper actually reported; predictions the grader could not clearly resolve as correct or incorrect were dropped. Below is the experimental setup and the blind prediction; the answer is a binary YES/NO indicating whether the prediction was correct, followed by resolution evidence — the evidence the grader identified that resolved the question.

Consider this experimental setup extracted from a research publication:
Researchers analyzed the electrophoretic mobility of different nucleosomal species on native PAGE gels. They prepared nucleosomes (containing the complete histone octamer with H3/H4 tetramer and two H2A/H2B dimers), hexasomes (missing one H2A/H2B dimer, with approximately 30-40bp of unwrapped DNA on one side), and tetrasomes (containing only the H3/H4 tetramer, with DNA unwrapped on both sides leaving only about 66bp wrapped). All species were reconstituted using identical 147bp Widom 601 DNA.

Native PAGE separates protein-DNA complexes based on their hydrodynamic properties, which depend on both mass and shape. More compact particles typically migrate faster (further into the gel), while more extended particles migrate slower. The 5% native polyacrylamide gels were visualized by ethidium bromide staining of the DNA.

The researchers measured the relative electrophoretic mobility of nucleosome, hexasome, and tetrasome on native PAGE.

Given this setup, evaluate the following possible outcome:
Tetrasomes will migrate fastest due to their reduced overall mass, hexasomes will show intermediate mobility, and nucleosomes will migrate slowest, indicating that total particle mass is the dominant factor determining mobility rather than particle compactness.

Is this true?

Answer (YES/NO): NO